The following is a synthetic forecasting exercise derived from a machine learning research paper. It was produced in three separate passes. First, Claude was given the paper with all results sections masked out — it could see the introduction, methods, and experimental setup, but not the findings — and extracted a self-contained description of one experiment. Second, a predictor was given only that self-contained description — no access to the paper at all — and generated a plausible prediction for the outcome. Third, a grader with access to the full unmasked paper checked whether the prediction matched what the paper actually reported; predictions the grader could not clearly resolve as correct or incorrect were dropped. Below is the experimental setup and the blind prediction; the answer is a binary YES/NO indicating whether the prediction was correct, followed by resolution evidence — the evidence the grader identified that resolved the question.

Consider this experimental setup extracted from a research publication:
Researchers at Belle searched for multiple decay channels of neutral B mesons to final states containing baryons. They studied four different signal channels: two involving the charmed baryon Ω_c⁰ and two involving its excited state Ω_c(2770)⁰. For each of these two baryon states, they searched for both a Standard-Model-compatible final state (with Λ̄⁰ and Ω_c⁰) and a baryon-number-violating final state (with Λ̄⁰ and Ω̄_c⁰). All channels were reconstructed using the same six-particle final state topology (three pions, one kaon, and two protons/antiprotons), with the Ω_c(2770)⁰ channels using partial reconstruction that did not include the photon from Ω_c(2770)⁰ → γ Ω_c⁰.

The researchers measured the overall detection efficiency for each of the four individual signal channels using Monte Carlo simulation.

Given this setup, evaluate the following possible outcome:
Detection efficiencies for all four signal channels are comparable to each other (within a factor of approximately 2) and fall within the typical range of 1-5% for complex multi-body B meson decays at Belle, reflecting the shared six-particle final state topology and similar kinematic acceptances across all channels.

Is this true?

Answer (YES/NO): NO